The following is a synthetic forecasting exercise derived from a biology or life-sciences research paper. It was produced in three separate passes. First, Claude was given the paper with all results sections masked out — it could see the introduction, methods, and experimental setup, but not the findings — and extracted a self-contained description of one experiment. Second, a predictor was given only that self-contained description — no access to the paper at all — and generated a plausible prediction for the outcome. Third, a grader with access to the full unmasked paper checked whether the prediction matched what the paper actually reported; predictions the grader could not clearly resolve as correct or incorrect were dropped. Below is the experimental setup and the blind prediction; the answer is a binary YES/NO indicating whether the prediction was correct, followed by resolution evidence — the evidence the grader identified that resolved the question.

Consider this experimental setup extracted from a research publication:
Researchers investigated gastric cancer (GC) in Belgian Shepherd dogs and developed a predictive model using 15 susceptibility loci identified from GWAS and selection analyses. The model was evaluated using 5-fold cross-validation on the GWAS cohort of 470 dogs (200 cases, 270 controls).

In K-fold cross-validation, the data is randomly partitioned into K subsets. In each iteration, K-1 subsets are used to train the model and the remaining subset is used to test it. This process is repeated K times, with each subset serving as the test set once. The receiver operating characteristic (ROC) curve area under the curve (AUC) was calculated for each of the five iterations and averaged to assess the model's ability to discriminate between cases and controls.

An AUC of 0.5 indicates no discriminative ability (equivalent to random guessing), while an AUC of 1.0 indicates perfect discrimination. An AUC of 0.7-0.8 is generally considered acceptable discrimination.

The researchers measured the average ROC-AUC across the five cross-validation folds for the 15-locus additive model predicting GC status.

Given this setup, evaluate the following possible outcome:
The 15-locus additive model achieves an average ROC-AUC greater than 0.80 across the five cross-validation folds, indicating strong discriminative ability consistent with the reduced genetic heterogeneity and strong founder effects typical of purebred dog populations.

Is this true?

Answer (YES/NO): YES